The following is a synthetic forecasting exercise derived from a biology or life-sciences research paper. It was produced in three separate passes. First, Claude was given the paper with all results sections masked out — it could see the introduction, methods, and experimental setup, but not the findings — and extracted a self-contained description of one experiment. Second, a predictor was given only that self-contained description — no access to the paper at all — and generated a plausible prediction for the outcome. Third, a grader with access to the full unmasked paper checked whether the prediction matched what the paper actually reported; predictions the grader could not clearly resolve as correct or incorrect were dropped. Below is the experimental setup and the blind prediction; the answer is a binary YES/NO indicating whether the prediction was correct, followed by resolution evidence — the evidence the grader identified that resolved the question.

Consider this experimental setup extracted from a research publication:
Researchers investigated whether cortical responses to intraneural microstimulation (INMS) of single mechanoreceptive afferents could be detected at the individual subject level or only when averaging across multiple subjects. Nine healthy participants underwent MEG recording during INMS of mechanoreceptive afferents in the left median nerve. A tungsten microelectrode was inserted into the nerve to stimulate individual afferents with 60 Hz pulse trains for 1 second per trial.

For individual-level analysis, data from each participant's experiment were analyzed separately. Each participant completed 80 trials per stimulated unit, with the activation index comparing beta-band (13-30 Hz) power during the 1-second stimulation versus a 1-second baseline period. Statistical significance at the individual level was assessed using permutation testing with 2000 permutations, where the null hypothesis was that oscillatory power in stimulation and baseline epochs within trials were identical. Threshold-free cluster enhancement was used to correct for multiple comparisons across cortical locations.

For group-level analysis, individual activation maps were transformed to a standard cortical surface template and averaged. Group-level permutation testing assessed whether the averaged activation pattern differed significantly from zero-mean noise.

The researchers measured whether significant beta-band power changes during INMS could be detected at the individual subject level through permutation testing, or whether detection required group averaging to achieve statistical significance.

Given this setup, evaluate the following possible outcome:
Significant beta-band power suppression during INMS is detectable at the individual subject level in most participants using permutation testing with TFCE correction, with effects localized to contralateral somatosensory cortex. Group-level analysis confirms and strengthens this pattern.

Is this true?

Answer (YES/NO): YES